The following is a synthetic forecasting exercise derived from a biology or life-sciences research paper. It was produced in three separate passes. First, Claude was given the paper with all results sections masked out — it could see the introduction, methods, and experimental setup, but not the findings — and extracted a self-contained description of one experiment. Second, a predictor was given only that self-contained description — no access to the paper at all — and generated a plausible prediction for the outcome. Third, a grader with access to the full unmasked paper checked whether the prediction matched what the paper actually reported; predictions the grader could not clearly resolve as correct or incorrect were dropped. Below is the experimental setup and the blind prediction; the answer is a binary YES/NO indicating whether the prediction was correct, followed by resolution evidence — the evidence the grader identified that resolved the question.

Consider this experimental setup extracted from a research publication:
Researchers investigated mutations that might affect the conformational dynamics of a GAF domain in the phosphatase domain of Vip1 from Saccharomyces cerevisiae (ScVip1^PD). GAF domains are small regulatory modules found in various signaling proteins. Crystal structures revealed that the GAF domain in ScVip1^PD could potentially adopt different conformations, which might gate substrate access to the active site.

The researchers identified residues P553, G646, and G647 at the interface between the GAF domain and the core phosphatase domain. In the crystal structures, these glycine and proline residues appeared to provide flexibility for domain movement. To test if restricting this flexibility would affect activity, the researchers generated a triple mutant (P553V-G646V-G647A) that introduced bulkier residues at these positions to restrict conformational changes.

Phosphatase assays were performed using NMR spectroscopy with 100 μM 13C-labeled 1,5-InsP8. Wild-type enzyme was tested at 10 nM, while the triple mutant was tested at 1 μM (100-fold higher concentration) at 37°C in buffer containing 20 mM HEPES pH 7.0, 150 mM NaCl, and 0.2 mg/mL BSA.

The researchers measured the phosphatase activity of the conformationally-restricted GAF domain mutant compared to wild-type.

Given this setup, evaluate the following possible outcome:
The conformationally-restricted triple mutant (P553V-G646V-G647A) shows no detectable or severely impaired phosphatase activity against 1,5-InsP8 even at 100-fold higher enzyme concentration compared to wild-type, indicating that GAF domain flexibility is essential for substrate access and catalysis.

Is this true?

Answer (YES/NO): YES